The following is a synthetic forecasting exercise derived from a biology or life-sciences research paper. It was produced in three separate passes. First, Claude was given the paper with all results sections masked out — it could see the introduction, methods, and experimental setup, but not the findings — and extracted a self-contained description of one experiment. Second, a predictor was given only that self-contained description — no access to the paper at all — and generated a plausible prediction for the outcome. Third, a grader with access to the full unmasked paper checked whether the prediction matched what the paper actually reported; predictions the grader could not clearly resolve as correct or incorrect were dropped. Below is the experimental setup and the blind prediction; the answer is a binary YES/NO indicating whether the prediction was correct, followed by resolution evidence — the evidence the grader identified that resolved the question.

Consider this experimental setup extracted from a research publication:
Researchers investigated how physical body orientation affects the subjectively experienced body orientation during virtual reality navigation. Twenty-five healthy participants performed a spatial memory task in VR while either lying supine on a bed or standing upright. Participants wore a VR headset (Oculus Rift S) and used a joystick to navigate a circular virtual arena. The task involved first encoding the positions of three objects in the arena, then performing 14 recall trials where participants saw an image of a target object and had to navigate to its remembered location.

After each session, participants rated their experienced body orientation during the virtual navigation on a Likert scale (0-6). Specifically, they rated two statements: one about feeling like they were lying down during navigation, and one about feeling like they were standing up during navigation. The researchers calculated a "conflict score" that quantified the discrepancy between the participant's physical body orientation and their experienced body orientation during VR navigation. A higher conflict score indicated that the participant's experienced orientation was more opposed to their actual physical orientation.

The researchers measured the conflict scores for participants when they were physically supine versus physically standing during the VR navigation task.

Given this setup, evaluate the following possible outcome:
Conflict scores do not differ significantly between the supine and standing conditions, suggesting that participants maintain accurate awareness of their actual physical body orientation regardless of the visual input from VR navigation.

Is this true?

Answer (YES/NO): NO